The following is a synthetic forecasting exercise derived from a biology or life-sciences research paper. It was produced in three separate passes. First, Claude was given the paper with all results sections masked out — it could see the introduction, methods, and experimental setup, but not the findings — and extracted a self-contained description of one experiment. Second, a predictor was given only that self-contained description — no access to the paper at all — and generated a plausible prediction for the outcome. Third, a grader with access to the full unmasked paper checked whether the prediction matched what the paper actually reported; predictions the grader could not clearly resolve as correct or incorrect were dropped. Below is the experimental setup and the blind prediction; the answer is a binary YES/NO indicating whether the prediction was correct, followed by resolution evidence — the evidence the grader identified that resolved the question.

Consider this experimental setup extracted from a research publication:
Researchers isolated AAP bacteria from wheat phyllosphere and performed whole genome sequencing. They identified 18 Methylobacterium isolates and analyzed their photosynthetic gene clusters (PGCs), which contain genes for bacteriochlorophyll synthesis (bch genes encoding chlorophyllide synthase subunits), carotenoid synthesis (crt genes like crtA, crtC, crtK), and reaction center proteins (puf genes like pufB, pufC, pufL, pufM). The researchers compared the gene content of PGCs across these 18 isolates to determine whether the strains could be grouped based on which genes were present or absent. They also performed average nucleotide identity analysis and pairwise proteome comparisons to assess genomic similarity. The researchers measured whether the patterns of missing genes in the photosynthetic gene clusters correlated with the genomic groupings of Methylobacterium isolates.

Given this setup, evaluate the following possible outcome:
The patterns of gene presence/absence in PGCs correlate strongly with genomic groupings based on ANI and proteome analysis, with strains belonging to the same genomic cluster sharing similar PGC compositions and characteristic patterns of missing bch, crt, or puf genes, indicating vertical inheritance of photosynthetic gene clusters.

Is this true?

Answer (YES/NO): YES